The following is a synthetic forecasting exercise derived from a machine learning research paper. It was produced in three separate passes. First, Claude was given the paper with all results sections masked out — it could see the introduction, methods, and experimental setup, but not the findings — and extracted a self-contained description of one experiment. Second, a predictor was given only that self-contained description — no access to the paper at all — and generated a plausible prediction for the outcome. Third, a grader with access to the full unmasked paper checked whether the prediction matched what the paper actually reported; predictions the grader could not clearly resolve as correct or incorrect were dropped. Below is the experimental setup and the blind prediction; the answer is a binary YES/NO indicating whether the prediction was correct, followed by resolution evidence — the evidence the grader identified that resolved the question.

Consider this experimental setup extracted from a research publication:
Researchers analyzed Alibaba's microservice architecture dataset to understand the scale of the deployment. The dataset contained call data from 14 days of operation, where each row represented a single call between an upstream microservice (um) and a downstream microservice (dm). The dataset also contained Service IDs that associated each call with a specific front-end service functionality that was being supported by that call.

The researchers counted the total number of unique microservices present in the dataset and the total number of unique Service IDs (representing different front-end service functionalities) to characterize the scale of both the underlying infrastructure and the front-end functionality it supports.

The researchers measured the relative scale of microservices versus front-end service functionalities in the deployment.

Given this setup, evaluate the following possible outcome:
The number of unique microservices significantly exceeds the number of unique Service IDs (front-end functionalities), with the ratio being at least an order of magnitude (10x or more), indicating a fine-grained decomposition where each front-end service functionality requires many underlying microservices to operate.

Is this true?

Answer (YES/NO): NO